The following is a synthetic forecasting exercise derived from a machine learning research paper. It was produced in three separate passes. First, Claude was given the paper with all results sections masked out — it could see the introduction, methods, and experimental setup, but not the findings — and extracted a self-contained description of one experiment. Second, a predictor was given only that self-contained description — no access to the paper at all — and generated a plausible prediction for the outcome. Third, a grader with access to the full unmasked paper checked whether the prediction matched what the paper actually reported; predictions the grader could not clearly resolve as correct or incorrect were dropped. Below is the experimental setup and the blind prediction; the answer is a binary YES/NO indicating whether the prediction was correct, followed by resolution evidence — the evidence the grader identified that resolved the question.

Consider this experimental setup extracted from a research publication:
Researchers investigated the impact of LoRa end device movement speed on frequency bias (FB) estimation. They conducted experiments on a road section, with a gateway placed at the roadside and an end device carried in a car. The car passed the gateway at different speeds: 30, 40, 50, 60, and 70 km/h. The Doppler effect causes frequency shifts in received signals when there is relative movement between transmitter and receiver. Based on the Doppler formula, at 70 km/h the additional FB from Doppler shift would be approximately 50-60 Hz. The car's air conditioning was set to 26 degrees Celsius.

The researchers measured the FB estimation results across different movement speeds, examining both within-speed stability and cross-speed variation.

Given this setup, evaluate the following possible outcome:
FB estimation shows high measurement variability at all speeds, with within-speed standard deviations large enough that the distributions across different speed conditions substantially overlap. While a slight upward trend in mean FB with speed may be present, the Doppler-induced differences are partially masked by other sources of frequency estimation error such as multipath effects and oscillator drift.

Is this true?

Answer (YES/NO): NO